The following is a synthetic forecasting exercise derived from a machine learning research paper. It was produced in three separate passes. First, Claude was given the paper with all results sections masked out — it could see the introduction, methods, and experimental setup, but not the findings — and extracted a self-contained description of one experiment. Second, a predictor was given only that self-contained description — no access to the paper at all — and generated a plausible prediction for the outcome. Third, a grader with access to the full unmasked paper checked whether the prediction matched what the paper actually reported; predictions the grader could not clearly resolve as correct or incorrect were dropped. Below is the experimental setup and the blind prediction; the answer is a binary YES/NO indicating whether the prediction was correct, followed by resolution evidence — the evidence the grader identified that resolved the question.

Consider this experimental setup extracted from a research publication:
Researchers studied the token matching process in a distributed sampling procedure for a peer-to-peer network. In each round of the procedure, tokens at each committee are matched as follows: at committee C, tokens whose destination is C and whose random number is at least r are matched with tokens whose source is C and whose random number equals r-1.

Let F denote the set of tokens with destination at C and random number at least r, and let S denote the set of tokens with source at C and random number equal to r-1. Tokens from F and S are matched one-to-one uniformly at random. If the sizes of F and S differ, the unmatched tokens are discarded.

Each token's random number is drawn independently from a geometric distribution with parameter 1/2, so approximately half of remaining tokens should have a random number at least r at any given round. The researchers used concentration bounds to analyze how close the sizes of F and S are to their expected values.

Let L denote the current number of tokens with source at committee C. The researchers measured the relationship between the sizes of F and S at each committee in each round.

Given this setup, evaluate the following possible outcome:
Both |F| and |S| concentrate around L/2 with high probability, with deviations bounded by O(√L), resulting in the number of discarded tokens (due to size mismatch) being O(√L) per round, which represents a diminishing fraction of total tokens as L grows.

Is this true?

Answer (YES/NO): NO